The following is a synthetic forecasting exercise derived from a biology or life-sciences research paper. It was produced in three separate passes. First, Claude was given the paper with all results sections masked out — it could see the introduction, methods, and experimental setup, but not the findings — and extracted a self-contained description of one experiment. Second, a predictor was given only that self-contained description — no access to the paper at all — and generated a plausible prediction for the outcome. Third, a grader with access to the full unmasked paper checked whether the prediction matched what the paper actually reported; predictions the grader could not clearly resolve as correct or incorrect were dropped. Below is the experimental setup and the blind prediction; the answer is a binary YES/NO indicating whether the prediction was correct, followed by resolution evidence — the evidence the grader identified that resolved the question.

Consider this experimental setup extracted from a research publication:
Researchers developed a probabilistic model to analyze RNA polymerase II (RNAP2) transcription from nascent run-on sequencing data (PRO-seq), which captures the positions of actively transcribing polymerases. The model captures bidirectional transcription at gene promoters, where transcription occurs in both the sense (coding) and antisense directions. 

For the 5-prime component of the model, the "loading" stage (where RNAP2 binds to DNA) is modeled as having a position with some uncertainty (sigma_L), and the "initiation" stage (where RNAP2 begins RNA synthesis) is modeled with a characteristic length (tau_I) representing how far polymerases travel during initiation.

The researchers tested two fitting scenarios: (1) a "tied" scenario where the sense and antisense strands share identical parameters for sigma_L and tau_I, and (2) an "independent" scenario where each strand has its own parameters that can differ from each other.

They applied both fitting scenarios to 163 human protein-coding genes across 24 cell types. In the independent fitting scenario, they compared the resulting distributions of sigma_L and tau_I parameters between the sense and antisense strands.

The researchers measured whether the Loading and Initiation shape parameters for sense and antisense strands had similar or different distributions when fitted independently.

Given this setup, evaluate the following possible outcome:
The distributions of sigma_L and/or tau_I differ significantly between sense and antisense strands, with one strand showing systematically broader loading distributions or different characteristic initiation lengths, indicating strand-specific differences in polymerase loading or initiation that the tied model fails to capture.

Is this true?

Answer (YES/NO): YES